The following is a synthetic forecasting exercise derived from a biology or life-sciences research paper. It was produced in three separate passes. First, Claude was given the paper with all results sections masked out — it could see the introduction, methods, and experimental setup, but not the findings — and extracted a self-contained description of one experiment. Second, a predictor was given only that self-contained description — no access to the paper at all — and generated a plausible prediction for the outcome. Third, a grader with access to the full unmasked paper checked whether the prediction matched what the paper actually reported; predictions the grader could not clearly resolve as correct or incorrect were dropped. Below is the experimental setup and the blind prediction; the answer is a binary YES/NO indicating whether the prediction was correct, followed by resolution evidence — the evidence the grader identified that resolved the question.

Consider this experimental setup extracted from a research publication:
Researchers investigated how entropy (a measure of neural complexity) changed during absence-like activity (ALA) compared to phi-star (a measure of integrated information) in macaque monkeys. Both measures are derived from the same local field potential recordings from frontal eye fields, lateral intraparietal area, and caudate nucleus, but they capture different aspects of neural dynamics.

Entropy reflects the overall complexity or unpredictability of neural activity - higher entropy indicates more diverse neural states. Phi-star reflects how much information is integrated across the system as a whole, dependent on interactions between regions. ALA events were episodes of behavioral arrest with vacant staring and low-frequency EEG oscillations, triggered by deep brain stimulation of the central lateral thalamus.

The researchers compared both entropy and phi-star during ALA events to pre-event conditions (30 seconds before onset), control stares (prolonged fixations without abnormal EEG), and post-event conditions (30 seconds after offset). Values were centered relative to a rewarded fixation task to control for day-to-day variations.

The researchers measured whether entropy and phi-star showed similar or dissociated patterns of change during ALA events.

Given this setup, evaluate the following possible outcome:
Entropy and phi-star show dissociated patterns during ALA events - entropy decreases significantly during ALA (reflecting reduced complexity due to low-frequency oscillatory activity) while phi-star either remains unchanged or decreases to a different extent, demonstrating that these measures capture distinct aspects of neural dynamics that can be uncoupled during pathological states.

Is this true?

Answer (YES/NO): NO